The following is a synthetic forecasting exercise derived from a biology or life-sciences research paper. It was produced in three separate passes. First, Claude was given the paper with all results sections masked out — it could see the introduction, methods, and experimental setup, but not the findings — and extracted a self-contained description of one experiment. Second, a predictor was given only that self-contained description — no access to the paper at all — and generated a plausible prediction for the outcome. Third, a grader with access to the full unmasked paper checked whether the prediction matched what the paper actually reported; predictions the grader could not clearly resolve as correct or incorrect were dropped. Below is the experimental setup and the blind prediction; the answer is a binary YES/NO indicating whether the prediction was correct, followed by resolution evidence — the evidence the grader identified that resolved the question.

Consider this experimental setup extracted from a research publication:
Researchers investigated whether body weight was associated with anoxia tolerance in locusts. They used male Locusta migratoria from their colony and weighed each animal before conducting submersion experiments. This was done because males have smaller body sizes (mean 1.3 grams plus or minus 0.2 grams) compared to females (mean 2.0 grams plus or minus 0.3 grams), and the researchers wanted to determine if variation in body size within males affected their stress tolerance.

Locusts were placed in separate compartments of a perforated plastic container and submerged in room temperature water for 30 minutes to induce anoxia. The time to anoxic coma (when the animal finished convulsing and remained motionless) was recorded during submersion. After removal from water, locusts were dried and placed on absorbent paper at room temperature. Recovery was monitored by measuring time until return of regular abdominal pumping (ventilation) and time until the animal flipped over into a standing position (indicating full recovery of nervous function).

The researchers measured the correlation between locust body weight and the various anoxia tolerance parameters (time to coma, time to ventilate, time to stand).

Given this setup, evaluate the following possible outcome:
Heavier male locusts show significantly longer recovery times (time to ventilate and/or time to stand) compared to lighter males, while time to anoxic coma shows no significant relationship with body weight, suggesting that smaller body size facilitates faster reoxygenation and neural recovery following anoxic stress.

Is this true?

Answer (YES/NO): NO